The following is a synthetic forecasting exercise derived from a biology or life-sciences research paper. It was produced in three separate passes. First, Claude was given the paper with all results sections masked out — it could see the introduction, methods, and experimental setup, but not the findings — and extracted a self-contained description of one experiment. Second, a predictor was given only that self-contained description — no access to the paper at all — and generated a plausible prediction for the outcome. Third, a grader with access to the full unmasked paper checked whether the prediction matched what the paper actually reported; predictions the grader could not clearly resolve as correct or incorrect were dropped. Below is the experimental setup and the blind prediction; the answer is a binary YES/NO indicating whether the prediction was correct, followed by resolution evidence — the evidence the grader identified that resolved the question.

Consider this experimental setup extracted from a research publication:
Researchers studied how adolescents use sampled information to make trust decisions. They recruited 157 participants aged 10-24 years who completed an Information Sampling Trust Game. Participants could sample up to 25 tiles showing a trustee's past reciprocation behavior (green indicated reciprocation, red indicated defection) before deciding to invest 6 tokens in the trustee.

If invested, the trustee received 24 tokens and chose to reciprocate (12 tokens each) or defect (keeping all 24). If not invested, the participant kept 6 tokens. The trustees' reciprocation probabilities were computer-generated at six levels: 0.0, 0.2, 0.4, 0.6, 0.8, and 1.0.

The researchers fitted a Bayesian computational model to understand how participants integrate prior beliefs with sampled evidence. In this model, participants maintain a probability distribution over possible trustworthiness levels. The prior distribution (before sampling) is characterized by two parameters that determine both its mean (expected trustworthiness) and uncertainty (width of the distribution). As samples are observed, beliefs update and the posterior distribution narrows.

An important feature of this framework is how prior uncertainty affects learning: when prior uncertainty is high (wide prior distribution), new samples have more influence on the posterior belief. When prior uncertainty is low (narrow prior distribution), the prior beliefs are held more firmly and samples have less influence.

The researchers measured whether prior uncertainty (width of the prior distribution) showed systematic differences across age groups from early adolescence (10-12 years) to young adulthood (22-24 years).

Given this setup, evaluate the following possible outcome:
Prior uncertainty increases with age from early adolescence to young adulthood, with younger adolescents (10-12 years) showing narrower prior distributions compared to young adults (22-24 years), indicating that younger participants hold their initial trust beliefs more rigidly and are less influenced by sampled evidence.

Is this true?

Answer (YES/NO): YES